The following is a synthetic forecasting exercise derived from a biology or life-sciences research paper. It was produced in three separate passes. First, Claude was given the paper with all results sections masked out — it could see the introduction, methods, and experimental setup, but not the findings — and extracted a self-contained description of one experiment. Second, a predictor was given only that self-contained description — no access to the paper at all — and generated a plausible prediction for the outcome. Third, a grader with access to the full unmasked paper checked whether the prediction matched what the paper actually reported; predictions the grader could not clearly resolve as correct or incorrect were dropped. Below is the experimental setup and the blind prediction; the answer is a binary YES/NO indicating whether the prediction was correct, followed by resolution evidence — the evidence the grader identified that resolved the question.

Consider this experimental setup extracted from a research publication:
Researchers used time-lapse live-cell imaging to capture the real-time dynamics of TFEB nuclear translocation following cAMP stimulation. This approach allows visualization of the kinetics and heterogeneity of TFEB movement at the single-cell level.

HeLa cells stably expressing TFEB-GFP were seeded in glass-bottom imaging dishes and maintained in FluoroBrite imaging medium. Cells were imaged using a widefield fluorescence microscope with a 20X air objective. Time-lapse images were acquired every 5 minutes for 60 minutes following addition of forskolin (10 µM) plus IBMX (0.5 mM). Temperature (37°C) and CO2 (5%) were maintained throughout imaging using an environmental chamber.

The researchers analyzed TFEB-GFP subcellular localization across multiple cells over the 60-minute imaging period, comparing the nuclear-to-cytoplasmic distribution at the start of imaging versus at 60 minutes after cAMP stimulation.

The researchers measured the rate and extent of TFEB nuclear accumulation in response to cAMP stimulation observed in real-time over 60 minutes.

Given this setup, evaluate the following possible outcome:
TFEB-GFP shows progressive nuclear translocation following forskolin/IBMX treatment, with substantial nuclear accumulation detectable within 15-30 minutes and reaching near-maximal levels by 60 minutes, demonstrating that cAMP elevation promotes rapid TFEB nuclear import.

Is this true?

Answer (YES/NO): YES